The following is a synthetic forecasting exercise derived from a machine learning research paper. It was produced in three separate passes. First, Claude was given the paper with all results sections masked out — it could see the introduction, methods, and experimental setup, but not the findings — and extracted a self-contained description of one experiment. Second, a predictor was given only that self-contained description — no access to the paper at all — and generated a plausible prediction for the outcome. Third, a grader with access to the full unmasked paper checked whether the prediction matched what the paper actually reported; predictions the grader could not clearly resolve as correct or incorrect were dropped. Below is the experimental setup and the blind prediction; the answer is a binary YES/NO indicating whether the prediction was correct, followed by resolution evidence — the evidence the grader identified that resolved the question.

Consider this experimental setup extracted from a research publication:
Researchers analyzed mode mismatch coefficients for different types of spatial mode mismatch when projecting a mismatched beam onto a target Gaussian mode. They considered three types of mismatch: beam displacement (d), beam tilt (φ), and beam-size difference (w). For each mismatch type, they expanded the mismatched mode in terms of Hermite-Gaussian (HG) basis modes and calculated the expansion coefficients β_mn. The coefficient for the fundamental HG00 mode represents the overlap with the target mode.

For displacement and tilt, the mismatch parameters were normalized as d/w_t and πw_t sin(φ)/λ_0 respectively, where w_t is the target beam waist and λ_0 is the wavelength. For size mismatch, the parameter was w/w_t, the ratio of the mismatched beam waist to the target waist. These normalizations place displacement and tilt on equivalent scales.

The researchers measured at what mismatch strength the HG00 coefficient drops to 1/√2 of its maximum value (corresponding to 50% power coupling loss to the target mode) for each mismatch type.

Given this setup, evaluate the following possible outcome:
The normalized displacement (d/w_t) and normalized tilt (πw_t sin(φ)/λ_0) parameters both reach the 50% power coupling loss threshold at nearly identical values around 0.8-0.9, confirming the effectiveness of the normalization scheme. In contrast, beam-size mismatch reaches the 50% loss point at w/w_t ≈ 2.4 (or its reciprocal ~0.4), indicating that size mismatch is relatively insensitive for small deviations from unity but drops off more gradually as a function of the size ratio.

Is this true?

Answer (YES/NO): YES